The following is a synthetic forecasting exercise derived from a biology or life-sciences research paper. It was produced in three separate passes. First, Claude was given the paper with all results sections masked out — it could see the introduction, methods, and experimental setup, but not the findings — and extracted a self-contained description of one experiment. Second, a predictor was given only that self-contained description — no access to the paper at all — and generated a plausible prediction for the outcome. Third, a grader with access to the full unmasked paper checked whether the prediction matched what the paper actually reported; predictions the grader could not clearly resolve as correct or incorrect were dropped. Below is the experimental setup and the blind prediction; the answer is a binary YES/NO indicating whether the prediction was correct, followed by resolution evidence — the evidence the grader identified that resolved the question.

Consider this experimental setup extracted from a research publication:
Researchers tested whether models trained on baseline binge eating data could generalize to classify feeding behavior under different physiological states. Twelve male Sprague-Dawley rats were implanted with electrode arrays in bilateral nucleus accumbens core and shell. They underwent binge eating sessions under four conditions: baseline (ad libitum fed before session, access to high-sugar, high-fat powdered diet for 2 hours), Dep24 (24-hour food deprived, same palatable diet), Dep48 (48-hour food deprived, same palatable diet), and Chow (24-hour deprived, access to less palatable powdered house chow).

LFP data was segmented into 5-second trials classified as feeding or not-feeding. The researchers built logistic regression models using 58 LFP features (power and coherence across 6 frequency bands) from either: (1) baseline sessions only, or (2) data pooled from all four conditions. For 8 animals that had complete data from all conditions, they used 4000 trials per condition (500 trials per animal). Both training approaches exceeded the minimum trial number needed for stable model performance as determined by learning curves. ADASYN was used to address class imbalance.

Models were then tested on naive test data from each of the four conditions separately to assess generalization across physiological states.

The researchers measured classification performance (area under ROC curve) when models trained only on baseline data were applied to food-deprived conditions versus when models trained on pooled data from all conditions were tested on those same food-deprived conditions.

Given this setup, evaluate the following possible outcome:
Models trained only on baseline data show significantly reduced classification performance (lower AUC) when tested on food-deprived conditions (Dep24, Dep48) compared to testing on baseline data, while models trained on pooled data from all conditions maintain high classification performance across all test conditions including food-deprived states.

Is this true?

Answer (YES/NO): YES